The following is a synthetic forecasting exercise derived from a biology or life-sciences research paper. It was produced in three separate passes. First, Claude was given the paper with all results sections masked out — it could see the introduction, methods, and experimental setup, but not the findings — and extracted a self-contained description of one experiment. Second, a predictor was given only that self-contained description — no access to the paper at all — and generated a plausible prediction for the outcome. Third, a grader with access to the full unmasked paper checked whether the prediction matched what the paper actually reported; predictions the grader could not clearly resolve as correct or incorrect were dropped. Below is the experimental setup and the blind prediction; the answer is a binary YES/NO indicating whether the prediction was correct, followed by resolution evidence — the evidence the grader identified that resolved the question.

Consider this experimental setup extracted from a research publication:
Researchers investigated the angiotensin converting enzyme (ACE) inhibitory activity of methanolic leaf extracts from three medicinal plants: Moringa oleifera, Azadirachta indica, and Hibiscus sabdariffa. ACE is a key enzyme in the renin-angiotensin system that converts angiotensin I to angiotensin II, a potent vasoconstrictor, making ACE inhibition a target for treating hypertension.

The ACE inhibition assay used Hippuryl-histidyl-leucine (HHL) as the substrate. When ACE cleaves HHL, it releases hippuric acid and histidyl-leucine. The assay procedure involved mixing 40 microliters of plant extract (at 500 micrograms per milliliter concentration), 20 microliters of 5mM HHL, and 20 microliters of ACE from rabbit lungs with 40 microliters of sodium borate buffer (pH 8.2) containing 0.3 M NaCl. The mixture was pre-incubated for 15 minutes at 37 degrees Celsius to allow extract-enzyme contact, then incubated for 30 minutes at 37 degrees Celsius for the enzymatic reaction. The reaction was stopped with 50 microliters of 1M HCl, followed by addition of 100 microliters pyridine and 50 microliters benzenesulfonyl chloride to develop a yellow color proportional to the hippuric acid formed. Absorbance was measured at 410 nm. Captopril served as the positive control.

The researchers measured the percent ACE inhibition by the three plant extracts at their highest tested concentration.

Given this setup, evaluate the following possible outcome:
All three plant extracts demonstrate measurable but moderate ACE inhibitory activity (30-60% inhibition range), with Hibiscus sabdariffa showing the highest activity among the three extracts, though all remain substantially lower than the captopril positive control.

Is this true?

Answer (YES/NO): NO